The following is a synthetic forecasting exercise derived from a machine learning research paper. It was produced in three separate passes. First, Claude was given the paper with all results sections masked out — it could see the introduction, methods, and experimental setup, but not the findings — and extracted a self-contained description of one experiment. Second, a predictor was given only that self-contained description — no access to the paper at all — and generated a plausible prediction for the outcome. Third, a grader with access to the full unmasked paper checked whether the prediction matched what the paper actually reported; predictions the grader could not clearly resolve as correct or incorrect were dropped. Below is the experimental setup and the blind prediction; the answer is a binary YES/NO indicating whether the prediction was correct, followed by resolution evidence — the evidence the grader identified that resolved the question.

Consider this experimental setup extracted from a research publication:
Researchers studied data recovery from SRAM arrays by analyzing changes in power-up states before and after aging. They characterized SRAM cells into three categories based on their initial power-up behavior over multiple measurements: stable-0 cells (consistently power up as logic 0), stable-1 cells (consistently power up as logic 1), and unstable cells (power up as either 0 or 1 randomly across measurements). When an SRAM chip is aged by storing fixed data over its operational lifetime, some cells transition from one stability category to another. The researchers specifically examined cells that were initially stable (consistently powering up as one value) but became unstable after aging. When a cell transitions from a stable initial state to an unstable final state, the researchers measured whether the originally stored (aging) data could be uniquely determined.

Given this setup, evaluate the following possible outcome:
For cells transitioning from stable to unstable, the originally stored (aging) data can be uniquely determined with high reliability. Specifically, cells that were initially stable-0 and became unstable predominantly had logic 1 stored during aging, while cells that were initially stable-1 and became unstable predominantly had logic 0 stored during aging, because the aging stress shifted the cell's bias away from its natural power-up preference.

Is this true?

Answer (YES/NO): NO